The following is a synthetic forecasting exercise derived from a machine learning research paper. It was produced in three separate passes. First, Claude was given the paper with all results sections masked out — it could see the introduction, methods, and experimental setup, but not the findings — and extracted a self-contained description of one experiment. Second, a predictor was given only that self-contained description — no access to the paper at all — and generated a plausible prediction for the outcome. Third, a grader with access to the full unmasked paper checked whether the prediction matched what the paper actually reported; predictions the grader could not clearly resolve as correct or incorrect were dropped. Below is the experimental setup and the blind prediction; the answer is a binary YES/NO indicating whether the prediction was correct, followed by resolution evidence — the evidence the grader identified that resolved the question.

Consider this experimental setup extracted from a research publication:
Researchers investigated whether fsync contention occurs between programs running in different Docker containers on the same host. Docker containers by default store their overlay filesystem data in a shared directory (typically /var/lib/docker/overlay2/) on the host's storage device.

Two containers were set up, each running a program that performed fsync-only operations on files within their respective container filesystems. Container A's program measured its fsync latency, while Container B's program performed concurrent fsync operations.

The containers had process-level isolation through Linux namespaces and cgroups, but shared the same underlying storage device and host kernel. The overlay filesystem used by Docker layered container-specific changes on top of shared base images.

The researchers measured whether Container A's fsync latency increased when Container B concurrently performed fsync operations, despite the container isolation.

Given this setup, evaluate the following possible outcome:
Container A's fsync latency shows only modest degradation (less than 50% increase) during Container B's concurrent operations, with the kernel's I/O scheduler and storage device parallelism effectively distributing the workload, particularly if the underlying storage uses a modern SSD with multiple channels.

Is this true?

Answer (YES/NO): NO